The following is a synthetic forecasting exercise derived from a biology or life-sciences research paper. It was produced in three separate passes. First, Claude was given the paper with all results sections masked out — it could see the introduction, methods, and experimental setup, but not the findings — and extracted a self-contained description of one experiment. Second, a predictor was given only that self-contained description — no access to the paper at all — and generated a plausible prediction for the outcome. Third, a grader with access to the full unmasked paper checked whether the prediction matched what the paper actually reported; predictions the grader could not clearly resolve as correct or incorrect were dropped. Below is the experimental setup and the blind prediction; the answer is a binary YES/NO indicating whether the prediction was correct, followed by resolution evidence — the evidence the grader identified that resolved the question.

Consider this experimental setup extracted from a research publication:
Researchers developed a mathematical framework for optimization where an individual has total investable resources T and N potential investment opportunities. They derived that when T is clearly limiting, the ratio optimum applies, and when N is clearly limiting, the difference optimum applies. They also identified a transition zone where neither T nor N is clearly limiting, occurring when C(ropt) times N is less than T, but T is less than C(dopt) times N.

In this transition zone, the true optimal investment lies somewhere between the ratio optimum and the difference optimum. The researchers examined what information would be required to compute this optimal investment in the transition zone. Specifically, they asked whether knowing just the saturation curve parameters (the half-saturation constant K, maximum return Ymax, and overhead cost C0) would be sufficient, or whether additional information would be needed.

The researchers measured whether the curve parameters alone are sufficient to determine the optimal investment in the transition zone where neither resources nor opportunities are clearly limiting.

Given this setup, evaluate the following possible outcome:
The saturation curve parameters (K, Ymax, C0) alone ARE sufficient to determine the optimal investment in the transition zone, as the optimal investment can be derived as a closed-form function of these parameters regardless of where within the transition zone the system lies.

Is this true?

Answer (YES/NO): NO